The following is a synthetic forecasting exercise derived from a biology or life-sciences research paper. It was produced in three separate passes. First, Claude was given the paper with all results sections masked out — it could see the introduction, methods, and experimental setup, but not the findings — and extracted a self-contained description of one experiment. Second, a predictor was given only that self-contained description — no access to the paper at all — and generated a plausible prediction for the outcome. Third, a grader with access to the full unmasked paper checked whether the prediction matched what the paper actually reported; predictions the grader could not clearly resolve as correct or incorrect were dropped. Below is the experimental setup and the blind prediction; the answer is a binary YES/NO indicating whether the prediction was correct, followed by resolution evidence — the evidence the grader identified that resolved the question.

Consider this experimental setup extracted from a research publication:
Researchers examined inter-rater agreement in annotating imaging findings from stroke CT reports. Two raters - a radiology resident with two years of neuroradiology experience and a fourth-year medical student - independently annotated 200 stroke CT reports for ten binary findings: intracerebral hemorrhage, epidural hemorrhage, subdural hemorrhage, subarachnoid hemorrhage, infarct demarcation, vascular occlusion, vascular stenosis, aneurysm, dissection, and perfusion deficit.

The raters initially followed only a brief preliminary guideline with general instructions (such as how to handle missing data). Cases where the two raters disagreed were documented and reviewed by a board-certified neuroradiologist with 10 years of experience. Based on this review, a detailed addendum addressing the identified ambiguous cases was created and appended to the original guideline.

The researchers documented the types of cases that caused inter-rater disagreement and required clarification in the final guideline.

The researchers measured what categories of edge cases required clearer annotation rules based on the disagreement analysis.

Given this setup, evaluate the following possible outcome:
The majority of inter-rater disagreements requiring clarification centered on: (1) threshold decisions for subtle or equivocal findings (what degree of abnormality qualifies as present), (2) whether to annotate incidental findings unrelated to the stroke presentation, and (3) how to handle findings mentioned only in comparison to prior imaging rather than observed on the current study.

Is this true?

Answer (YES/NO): NO